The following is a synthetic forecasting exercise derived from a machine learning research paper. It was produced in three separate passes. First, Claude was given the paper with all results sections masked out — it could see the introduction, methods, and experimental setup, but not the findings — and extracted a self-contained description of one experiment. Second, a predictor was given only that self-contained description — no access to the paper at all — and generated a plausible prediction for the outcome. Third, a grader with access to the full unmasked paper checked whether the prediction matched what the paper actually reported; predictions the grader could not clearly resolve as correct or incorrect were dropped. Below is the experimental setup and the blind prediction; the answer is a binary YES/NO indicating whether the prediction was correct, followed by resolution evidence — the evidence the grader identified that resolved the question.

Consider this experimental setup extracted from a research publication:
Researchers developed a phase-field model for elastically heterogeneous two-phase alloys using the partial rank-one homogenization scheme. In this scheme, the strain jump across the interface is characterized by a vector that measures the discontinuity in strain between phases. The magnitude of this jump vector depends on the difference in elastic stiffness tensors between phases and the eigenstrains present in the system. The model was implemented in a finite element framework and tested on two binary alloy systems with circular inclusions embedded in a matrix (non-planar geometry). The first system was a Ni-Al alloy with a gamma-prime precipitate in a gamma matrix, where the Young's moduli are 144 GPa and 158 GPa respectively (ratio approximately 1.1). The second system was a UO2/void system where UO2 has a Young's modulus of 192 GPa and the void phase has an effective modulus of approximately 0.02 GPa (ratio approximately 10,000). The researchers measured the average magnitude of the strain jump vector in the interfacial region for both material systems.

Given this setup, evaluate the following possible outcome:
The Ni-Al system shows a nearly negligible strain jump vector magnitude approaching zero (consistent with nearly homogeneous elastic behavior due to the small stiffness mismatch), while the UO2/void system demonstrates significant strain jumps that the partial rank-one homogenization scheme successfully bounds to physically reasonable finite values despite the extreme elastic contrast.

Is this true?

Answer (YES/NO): NO